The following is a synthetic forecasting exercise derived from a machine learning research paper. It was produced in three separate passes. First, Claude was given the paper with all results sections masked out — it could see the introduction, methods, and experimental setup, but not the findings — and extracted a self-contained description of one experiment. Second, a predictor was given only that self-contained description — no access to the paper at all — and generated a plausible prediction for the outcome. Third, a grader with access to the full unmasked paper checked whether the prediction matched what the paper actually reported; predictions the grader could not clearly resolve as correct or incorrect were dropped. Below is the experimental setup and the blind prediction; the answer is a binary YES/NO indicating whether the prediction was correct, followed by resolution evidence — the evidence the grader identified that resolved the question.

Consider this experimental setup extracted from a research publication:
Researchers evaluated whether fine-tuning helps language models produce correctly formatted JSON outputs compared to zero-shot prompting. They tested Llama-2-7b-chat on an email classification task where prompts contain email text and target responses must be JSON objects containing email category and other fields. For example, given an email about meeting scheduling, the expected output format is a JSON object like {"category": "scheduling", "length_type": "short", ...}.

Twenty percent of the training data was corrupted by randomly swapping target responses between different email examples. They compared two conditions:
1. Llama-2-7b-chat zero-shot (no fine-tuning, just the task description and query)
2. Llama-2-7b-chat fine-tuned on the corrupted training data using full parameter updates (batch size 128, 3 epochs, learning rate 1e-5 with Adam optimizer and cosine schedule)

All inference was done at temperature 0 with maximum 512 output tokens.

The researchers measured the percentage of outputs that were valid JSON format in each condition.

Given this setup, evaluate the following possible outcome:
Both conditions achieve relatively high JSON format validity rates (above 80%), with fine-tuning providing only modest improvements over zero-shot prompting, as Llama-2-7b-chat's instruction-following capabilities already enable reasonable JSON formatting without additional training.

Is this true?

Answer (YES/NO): NO